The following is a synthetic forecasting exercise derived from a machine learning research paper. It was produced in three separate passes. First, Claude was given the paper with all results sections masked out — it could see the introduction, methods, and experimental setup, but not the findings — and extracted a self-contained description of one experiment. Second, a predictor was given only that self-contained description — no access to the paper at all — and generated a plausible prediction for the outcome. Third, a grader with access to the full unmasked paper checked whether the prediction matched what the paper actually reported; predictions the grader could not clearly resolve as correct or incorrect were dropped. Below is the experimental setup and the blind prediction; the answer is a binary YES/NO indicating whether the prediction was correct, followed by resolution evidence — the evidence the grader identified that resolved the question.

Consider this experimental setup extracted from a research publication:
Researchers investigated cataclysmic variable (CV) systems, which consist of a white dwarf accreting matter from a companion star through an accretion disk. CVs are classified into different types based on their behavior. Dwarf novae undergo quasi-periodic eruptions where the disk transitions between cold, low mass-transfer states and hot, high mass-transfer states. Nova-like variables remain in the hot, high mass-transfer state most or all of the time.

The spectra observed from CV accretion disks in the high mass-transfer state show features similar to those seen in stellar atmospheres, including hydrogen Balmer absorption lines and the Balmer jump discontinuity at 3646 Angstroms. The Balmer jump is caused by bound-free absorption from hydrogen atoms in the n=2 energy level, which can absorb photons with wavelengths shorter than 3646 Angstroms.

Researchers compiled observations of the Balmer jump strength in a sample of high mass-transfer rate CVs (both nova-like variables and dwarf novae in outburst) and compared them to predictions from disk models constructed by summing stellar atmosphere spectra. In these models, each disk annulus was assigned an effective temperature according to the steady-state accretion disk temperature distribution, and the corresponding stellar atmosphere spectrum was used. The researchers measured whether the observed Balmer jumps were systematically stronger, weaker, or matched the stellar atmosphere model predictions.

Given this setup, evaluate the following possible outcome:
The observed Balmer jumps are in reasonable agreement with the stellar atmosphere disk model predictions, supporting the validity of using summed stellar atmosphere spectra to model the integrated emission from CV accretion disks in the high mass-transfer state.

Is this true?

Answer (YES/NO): NO